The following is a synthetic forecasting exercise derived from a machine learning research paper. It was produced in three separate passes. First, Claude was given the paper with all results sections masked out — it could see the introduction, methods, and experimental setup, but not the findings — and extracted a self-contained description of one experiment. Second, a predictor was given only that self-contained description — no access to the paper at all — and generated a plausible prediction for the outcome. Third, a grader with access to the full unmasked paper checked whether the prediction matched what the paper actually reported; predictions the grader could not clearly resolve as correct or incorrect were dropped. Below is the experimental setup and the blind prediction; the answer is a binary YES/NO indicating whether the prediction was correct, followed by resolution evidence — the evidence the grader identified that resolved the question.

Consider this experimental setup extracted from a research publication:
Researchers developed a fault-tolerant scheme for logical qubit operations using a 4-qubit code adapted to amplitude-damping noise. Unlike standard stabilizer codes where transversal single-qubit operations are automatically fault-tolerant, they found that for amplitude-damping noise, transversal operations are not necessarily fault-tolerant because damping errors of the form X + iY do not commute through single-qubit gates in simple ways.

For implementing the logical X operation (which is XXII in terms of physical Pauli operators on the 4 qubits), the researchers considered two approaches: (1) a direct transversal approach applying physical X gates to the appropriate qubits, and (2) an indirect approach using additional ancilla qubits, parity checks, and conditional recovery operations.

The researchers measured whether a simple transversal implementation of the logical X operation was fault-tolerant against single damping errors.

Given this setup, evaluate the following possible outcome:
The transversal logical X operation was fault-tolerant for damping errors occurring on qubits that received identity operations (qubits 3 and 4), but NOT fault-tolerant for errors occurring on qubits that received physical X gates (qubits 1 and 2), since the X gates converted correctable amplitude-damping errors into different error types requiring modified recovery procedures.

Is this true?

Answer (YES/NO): NO